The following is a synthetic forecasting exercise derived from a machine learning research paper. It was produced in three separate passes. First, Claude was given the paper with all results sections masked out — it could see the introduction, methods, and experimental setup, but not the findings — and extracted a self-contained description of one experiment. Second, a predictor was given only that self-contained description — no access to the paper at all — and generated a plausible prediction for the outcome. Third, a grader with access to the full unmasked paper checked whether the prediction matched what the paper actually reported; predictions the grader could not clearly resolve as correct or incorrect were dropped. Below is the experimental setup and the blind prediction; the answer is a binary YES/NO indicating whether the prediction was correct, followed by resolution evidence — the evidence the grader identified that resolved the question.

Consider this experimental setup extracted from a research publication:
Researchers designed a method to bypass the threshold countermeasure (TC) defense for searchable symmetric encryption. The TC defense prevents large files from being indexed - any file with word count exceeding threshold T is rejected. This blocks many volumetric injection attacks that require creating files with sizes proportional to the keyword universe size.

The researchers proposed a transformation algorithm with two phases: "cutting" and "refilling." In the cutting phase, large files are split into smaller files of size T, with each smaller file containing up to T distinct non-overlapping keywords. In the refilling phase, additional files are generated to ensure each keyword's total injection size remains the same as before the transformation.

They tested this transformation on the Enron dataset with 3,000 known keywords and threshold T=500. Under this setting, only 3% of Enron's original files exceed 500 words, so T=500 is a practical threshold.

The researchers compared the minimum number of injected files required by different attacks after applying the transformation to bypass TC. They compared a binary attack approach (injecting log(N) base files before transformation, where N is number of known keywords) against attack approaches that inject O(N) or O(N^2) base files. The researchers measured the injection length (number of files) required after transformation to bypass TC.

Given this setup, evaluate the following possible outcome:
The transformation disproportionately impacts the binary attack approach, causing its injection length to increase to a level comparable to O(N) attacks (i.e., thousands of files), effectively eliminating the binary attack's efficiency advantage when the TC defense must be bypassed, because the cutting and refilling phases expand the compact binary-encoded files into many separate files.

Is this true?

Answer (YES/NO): NO